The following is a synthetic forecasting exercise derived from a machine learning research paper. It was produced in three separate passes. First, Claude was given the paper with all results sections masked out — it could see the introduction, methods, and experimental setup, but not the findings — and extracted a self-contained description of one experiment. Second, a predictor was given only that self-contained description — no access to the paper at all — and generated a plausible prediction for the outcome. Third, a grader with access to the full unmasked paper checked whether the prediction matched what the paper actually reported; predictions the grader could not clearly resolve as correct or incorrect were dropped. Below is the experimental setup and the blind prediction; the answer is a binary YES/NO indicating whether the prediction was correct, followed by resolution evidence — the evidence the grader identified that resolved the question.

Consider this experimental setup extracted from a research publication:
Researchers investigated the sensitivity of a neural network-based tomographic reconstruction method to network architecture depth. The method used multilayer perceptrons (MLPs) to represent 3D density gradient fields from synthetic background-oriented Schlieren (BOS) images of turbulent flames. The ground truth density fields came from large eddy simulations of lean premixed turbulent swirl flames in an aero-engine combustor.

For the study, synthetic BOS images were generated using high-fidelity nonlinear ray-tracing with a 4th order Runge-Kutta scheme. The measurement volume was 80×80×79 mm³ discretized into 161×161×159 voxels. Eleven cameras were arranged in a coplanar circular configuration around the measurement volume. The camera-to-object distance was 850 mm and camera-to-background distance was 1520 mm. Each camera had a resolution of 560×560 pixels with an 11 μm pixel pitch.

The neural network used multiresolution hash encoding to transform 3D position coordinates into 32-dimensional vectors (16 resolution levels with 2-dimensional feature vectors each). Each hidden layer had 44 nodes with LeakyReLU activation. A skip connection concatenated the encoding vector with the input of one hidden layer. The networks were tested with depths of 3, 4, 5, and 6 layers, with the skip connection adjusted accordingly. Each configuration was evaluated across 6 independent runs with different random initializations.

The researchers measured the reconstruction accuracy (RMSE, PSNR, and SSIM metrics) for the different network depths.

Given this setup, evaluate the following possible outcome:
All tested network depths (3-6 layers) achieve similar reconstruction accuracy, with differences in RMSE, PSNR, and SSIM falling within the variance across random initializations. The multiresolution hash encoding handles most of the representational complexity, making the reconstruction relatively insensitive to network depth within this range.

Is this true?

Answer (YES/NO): YES